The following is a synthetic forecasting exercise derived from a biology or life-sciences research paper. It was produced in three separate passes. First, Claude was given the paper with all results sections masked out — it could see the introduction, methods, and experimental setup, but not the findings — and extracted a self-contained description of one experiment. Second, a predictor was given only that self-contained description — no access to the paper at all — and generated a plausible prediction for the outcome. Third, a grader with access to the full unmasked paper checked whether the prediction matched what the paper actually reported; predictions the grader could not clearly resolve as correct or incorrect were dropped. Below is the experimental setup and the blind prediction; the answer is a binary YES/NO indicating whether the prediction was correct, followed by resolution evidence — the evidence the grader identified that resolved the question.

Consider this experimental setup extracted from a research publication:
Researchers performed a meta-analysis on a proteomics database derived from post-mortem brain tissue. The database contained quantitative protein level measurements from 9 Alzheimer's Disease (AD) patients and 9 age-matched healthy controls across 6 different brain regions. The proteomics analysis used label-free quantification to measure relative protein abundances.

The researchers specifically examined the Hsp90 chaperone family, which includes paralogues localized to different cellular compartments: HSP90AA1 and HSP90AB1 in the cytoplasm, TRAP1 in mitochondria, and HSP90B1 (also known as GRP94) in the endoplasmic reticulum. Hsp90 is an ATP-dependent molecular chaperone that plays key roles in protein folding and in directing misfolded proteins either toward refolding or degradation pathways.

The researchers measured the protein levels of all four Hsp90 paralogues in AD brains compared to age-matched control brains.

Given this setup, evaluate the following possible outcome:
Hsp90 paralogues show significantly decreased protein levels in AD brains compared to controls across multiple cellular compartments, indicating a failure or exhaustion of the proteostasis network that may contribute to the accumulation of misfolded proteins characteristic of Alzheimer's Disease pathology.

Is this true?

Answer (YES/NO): YES